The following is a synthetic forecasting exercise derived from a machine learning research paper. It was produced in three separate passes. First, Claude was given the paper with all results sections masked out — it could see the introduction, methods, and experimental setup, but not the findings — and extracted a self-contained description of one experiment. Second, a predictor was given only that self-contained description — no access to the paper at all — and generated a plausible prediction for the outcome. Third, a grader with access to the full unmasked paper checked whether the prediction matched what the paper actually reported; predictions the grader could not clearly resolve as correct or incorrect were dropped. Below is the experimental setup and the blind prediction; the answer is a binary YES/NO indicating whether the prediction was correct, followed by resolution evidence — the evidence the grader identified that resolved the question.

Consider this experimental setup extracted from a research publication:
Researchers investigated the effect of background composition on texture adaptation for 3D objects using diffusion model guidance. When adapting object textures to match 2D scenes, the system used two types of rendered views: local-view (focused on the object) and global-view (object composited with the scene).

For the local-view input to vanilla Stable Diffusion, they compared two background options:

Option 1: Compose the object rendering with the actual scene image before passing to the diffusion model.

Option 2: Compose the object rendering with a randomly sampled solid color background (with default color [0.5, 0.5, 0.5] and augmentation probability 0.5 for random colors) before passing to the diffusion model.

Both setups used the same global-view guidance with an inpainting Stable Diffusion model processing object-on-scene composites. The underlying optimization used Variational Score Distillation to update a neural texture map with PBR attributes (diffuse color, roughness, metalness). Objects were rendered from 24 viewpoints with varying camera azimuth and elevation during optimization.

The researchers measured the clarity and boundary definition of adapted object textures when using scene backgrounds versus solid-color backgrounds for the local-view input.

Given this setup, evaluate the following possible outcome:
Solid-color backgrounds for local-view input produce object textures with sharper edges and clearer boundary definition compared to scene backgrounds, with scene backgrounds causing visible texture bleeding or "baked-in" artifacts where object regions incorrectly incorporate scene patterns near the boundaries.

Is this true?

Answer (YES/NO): YES